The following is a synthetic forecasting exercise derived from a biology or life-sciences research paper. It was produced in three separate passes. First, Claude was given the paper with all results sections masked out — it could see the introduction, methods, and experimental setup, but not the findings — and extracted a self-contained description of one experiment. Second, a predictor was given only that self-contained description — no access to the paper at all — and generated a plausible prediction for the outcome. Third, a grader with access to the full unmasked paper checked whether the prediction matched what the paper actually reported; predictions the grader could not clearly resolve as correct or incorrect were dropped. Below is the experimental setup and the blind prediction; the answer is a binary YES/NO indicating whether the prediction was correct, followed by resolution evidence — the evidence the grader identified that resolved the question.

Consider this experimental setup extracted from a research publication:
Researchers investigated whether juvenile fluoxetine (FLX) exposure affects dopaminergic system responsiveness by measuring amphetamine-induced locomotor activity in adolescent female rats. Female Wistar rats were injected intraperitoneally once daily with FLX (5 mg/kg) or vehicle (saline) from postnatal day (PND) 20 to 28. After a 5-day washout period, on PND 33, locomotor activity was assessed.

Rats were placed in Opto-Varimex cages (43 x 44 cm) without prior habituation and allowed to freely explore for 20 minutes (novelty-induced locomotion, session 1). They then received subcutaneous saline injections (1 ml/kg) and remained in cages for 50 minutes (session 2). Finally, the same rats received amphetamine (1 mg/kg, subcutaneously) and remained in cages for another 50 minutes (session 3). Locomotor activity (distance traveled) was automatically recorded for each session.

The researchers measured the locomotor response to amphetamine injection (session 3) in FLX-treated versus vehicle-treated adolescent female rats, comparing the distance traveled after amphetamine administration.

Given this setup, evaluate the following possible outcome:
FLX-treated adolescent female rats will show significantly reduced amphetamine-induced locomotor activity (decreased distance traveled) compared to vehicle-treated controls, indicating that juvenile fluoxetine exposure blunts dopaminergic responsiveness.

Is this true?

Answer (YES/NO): NO